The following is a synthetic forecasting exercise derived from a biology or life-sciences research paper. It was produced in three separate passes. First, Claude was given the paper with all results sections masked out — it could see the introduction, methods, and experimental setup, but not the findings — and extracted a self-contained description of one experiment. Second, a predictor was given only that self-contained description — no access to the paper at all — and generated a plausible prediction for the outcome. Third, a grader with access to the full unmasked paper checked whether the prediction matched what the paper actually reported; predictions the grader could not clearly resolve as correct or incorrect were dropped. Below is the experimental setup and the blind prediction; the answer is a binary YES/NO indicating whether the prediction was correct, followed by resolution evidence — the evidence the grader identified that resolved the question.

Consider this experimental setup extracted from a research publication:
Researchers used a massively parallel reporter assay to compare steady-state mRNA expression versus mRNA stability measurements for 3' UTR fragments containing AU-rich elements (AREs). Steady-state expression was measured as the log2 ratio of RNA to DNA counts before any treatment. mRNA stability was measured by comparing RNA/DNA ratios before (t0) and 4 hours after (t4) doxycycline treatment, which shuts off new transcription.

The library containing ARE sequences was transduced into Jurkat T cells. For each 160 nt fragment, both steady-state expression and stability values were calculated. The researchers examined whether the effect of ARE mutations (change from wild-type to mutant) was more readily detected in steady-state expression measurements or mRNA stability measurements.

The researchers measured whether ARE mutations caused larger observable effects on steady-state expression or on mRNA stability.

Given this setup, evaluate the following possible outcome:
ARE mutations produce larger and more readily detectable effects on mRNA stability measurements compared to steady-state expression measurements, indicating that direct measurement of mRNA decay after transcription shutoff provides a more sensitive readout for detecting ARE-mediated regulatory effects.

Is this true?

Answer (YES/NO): YES